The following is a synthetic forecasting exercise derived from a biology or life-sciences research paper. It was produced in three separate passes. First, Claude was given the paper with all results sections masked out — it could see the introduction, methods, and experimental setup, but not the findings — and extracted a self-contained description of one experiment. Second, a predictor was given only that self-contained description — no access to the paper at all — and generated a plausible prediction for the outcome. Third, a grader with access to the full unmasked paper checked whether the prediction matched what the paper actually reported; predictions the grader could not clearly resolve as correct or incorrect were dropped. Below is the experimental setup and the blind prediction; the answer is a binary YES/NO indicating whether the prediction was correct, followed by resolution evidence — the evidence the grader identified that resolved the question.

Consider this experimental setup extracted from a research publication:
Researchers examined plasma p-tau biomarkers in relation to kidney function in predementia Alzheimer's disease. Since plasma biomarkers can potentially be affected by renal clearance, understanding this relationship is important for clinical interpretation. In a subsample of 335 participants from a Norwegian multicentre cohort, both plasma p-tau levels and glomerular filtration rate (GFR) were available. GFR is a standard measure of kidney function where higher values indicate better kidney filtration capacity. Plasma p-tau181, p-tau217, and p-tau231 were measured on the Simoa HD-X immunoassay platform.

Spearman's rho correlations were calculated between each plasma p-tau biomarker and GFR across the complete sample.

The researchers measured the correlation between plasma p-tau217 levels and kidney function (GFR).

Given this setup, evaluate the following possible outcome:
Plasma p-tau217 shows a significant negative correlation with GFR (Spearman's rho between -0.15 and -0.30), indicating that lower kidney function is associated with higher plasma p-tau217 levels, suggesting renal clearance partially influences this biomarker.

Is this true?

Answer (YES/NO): NO